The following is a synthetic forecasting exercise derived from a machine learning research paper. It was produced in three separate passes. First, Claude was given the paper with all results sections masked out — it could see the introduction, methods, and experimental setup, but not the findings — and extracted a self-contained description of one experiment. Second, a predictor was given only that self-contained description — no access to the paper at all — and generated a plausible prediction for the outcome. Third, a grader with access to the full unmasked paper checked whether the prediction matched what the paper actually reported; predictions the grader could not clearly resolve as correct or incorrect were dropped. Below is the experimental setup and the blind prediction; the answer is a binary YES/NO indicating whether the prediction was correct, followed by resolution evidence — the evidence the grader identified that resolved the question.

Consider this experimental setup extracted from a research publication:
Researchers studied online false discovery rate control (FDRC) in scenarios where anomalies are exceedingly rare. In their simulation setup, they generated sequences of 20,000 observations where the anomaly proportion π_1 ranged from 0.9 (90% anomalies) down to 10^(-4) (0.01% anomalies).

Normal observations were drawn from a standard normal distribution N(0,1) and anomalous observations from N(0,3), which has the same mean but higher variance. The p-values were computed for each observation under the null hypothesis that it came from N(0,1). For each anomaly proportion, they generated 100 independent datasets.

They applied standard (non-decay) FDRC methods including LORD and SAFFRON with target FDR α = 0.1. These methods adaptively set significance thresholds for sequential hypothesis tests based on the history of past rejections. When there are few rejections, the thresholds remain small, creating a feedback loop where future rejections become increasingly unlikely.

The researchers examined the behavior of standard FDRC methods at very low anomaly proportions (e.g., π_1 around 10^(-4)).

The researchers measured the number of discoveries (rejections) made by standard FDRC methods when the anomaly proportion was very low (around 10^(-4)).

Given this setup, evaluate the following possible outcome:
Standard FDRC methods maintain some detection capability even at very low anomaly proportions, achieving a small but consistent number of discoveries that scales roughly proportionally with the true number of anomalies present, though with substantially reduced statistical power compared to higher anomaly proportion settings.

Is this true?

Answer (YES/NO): NO